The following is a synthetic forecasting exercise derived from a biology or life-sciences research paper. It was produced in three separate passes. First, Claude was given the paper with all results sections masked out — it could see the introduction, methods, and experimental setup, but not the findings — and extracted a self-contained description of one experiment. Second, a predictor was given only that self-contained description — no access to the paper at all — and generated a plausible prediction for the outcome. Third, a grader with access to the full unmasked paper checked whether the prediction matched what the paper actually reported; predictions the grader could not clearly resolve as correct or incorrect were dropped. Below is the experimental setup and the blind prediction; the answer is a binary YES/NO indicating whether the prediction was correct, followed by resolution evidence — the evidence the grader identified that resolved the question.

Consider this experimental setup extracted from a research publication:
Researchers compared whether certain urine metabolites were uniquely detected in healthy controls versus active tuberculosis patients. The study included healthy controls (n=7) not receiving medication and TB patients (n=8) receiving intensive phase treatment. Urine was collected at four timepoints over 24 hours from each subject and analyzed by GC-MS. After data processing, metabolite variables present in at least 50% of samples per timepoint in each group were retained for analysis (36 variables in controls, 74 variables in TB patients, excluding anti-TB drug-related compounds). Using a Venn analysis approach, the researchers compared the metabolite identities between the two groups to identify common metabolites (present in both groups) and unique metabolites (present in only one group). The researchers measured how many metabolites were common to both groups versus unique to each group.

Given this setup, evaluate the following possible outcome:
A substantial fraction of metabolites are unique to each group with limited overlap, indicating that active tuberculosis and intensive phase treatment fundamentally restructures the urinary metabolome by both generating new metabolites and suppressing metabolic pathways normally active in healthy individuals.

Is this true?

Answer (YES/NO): YES